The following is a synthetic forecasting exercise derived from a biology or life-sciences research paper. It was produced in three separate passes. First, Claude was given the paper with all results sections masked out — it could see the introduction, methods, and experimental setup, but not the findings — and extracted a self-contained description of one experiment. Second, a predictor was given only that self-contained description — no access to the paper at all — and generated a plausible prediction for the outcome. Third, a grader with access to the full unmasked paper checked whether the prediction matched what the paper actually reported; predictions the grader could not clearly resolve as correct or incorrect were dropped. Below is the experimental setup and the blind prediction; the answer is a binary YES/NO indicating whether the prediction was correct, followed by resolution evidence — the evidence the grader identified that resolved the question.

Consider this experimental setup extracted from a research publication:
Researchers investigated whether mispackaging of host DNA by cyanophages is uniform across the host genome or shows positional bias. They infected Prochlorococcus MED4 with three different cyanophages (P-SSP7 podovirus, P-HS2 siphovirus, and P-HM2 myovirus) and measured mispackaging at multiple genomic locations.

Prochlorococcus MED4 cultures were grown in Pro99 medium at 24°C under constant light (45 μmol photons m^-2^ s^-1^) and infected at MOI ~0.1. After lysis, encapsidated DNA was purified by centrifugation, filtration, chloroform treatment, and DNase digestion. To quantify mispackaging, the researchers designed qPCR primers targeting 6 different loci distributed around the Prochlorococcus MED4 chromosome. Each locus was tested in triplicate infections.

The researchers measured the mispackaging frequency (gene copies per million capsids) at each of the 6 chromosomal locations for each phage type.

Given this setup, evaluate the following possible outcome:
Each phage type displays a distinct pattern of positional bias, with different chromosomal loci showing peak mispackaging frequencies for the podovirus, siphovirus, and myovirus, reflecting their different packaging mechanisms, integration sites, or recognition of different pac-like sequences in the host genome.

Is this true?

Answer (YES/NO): NO